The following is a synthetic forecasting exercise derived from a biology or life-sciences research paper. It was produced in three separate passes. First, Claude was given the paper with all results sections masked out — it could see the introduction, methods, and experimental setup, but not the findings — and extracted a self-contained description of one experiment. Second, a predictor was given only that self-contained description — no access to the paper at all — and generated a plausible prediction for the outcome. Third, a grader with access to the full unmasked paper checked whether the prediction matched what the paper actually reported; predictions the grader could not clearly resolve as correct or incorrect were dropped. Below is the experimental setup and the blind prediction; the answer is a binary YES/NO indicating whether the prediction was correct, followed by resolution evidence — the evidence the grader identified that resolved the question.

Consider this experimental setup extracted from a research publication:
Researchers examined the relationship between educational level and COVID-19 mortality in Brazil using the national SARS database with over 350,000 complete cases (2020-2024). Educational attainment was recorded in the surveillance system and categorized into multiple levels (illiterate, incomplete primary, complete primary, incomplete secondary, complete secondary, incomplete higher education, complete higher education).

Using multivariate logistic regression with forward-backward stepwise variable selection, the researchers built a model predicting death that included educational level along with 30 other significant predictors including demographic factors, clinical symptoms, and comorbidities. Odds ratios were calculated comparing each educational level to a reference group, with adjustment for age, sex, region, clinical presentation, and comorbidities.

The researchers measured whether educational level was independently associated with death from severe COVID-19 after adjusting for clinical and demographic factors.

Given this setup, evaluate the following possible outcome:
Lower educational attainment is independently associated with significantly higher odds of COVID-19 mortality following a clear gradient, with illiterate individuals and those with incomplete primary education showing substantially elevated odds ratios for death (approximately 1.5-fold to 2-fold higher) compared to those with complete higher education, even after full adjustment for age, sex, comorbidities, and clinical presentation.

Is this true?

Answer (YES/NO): NO